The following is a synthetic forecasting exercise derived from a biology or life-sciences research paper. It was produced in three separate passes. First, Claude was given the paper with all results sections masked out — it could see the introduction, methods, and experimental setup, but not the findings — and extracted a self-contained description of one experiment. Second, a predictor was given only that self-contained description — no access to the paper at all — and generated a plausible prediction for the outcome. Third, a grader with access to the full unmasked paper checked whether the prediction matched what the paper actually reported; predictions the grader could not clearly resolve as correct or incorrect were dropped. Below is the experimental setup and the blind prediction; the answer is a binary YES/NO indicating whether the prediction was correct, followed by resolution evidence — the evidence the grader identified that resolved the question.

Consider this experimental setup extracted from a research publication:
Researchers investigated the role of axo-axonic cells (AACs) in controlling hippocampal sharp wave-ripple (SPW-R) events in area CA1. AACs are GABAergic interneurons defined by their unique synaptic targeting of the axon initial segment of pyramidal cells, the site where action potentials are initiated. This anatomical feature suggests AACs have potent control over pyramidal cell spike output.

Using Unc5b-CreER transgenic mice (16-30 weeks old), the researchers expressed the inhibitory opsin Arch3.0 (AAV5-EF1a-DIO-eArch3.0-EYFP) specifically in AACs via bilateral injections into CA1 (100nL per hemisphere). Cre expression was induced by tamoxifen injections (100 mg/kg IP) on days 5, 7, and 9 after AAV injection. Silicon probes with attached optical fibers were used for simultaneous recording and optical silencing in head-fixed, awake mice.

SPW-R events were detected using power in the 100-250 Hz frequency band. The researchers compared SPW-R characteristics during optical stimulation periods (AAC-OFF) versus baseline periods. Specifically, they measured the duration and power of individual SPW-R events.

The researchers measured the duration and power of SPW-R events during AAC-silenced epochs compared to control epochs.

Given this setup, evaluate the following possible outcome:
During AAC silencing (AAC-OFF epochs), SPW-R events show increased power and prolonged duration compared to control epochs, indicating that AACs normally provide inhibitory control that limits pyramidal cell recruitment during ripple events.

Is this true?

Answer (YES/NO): YES